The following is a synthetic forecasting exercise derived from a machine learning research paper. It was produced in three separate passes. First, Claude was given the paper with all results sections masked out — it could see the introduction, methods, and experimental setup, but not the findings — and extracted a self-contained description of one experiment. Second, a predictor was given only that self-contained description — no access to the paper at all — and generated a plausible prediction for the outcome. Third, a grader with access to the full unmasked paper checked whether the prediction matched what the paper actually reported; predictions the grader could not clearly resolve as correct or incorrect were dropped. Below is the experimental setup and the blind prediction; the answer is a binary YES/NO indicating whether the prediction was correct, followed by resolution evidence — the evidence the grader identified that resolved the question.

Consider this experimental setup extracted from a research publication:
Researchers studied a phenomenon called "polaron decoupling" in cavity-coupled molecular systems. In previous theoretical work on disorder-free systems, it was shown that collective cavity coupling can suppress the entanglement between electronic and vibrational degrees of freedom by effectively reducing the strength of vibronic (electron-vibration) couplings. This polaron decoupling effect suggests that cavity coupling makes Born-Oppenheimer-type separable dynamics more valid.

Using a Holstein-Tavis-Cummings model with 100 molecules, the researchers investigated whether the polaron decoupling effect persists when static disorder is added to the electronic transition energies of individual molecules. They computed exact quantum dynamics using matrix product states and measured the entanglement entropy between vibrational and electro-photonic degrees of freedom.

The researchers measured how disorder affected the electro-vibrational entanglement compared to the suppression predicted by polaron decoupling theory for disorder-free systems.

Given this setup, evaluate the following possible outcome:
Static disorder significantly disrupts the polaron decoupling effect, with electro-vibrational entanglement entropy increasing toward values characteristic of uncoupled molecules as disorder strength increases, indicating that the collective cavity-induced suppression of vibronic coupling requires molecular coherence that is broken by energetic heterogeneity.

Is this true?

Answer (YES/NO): NO